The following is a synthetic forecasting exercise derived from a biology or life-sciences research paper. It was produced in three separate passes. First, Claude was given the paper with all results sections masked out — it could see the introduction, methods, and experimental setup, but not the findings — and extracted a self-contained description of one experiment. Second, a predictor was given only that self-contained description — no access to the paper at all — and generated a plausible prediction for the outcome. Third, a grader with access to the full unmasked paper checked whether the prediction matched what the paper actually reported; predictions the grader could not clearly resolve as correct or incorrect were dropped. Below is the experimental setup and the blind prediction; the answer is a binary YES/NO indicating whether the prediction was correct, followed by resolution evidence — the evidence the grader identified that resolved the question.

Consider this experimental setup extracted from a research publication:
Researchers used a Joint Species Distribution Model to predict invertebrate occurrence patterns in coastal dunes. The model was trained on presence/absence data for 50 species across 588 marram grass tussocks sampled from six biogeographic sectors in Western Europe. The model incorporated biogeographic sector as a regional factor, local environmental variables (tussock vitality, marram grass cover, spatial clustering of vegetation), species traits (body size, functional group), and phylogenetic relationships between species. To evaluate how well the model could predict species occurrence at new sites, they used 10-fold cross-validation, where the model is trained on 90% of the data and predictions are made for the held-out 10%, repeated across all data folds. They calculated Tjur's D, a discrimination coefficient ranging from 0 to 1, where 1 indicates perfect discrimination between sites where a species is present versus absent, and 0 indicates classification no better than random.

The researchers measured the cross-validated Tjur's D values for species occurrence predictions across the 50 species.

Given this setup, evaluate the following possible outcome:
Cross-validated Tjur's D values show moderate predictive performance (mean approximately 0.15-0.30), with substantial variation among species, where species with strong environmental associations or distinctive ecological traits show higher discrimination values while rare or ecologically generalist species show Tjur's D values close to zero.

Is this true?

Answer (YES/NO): NO